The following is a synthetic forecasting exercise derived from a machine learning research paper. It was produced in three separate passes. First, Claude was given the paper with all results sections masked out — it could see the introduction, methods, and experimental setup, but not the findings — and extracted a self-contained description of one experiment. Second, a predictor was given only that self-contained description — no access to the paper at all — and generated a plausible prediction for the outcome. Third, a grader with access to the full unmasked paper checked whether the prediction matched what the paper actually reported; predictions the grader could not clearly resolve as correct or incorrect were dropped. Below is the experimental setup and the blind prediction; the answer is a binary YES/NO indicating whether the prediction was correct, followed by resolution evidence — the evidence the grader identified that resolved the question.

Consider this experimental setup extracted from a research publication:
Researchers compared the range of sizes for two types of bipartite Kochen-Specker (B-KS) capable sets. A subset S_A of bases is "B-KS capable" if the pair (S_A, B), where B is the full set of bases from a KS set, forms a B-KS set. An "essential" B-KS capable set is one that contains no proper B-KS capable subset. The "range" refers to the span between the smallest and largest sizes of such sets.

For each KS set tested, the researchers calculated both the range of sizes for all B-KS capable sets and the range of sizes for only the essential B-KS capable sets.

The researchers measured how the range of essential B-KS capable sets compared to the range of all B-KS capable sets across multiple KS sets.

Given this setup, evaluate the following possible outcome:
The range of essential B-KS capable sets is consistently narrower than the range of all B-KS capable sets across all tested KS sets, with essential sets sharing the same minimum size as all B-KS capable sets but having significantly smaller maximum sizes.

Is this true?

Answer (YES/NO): YES